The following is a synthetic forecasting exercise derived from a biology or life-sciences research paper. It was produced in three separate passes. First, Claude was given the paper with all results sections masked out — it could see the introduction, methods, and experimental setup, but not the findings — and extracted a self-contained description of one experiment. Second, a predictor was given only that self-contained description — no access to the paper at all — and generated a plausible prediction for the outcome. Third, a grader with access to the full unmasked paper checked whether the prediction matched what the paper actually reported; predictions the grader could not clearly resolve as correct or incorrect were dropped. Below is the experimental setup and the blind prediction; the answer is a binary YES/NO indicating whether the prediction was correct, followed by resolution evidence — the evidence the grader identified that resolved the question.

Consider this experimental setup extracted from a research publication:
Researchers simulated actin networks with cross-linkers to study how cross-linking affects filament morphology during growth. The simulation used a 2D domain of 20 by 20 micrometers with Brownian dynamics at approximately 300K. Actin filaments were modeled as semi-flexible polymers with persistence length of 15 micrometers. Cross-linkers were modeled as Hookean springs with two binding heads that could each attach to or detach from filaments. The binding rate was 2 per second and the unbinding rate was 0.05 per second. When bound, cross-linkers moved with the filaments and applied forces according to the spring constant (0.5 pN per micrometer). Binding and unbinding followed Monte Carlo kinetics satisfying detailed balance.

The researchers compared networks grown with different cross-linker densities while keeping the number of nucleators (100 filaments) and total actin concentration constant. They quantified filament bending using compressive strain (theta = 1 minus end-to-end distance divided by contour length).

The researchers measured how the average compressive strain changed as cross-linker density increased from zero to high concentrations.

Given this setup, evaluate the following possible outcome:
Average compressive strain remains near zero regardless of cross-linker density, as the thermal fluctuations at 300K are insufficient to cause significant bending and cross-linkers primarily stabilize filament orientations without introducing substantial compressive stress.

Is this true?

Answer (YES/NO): NO